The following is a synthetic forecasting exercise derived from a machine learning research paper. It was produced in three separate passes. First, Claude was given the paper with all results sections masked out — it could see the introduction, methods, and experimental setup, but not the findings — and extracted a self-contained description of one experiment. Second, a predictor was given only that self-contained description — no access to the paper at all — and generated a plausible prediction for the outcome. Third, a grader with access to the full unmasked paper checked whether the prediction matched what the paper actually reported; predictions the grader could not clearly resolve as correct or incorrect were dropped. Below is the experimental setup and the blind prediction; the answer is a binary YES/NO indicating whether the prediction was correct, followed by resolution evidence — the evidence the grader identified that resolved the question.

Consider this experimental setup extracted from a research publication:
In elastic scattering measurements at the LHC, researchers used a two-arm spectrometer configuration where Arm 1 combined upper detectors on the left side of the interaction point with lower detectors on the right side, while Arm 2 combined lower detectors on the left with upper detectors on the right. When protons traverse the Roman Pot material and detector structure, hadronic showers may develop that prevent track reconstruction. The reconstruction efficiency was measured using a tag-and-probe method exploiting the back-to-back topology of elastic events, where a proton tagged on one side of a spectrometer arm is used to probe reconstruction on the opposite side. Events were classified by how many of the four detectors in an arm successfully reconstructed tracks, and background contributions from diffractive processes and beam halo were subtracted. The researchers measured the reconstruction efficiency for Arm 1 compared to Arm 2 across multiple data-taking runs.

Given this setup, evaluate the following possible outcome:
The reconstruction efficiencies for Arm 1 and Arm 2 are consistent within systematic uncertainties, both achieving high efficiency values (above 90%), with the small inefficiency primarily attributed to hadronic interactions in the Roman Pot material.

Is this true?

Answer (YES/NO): NO